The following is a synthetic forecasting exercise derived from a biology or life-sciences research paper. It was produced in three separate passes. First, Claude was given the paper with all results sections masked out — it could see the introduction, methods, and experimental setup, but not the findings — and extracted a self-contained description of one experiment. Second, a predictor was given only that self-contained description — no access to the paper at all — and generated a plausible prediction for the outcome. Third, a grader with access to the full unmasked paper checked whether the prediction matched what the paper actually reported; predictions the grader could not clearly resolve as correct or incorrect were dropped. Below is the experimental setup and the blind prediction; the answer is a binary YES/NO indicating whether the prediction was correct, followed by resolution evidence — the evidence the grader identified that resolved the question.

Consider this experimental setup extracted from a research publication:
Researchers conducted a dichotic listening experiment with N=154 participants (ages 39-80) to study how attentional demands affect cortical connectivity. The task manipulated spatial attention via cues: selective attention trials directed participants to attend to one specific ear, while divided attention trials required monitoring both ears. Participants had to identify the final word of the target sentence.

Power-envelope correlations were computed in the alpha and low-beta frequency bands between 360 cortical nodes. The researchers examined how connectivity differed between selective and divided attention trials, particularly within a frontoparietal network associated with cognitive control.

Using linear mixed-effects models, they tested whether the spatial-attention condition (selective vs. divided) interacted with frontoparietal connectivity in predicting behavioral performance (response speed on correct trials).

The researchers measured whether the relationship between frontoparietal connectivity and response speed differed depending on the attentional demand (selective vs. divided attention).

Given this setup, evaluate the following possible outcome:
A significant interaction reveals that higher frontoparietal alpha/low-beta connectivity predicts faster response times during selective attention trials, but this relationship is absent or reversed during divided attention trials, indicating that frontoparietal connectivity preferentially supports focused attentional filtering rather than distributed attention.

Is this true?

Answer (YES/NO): NO